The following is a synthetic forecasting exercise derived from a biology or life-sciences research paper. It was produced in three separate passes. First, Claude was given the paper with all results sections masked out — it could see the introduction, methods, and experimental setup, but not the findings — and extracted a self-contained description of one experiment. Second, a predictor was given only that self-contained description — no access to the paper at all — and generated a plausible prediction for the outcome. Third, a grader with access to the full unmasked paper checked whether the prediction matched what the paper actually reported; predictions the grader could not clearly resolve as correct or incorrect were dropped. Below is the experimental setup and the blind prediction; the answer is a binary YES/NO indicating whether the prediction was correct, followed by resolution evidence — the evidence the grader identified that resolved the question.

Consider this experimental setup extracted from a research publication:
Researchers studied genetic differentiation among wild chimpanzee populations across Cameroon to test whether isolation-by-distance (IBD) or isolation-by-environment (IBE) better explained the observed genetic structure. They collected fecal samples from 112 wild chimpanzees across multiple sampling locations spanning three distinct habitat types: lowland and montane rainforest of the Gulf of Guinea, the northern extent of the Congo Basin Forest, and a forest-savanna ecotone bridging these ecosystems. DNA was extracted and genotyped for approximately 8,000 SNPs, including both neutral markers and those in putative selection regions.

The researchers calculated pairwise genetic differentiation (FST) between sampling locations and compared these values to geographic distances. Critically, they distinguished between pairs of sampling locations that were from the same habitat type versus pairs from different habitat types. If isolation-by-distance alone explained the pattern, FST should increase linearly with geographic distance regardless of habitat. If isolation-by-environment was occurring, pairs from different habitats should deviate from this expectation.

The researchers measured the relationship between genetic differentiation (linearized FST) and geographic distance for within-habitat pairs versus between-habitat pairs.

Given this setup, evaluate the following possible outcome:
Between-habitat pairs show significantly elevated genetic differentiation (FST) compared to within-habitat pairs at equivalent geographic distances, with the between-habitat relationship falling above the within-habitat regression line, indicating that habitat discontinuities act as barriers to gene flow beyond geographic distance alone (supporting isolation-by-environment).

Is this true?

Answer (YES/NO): YES